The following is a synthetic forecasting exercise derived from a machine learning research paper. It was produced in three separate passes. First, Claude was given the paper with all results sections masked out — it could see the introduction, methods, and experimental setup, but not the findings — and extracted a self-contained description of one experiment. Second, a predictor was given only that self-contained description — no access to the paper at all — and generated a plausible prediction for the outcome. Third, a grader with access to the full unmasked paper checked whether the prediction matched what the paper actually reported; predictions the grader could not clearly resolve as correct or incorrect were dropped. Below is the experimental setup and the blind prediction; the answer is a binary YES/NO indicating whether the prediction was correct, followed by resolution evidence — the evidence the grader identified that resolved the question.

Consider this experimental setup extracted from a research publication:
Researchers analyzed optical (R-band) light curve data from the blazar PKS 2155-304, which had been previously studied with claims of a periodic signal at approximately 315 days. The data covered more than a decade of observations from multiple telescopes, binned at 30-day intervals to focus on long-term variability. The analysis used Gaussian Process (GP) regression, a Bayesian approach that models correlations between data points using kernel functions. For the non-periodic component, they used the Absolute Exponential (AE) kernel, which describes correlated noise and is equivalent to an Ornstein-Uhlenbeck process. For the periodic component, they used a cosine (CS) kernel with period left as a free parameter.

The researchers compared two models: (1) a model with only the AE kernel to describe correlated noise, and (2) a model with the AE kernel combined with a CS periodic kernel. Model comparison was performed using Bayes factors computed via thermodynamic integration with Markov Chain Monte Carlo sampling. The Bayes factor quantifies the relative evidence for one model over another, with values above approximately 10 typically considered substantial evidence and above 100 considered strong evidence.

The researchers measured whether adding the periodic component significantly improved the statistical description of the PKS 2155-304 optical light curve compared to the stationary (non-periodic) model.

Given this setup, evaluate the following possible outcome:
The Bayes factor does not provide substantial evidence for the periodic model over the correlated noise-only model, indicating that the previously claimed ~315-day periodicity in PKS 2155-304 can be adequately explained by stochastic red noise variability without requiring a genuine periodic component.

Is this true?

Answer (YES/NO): YES